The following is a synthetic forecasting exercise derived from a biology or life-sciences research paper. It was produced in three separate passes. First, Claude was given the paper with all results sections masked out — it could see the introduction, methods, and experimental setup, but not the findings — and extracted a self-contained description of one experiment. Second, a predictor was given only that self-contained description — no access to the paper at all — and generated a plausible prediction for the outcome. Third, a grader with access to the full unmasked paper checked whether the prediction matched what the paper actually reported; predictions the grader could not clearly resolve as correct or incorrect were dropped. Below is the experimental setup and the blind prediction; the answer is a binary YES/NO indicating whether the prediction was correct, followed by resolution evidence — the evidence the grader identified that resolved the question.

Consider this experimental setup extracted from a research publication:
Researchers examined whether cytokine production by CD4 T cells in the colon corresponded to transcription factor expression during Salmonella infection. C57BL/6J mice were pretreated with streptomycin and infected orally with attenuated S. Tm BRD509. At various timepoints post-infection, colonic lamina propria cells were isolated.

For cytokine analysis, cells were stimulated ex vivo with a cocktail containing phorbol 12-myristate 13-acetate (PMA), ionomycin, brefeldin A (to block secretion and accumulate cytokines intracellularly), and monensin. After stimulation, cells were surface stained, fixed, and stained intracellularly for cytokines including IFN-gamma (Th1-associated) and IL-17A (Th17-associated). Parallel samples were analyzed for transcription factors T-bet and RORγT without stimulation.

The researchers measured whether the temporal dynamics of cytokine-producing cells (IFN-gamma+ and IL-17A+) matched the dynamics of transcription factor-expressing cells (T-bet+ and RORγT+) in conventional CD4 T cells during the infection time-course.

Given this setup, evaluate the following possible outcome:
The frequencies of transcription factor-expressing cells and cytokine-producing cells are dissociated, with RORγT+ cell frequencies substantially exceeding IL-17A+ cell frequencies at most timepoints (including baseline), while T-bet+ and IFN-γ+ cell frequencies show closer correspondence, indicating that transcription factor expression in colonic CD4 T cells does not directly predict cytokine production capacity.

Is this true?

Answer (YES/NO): NO